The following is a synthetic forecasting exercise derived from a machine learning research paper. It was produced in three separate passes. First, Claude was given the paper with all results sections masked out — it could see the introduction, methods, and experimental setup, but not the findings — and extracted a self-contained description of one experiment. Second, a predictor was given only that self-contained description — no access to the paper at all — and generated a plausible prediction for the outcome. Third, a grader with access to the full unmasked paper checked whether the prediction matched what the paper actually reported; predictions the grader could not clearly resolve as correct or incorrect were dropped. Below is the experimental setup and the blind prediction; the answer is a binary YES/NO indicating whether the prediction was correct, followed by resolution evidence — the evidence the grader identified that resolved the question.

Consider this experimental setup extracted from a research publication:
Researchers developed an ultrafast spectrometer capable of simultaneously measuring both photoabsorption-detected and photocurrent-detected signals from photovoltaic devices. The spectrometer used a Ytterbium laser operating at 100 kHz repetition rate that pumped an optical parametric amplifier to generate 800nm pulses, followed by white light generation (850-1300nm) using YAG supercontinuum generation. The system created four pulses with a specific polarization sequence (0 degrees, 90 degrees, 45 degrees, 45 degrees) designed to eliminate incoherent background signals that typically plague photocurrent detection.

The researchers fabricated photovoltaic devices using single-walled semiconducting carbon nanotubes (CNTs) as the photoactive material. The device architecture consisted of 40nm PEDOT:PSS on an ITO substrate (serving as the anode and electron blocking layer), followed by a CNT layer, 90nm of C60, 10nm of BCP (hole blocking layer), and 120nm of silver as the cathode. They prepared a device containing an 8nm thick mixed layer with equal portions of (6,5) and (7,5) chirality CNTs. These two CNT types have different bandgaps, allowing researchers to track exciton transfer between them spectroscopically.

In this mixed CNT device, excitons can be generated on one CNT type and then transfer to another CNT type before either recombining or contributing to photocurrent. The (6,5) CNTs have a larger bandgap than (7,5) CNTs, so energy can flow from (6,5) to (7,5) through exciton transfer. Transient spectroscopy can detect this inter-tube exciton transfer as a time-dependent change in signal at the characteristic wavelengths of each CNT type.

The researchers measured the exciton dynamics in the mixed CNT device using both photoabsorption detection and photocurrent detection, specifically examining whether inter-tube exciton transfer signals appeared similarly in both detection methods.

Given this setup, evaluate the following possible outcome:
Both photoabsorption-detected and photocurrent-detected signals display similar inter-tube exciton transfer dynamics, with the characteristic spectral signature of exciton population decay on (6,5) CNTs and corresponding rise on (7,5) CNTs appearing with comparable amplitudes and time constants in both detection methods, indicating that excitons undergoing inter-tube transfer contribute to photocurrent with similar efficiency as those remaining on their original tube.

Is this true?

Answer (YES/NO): NO